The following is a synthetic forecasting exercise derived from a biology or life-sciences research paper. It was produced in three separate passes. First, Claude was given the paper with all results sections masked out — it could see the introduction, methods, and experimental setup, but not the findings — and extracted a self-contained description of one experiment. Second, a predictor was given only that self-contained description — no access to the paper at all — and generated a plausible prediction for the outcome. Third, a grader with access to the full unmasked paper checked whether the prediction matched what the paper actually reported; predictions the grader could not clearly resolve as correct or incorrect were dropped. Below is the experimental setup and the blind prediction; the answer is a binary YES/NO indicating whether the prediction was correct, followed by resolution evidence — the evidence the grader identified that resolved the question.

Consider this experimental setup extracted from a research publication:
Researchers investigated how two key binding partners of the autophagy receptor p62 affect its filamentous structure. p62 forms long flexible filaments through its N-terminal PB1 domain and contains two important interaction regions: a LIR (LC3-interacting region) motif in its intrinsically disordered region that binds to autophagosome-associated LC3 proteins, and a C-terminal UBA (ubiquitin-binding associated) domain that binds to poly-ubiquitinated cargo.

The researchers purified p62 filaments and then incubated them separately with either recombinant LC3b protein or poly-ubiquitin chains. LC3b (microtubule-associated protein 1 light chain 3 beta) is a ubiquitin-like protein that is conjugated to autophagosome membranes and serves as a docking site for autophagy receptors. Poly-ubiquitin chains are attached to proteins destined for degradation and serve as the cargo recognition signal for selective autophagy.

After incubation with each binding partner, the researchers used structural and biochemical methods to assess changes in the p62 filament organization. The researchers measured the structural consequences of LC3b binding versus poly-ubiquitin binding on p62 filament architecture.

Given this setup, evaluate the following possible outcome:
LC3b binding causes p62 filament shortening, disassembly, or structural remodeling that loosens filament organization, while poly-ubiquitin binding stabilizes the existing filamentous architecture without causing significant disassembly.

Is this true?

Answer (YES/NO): YES